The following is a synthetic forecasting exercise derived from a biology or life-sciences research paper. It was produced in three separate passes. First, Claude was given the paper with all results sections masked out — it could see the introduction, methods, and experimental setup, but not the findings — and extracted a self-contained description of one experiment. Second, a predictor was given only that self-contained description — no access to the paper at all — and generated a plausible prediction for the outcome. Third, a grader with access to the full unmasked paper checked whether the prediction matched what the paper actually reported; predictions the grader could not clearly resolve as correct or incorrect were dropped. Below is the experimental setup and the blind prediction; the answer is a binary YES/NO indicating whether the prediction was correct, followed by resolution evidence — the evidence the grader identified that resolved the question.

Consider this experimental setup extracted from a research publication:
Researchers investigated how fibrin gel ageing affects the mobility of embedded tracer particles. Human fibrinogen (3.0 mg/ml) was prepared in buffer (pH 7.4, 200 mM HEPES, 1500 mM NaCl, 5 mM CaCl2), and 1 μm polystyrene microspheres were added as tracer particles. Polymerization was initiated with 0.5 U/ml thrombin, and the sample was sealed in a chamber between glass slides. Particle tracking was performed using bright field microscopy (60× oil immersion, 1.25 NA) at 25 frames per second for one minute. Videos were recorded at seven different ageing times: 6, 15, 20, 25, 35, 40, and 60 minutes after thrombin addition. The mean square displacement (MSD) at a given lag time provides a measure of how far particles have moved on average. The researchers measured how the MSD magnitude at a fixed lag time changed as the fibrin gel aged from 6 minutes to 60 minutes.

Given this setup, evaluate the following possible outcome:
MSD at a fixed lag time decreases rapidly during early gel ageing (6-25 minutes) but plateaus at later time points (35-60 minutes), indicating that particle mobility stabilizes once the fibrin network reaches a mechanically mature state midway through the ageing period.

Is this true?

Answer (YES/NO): NO